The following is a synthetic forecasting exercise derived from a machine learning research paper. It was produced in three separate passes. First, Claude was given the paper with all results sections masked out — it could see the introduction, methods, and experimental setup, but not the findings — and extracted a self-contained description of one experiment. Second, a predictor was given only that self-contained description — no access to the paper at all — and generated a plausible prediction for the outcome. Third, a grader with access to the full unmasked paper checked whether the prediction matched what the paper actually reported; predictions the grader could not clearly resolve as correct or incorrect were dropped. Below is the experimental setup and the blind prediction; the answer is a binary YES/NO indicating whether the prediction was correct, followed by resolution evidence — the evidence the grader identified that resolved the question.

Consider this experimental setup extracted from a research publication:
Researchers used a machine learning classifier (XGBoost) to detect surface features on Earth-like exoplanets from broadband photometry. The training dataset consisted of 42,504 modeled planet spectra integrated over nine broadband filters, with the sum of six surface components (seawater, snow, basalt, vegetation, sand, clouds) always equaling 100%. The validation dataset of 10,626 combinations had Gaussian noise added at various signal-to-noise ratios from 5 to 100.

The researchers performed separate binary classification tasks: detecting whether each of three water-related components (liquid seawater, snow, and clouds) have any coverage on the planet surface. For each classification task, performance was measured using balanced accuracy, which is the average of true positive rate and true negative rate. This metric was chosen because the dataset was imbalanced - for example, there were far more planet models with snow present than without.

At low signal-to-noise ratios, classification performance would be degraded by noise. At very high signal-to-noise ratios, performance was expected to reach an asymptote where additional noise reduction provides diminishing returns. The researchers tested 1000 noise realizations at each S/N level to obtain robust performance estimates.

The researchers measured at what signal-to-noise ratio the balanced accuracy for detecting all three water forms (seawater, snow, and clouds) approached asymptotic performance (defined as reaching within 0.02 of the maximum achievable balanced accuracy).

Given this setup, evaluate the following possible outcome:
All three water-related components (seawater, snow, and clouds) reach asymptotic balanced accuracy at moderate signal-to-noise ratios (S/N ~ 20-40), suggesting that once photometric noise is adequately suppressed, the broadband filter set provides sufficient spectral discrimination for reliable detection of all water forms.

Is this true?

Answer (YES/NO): YES